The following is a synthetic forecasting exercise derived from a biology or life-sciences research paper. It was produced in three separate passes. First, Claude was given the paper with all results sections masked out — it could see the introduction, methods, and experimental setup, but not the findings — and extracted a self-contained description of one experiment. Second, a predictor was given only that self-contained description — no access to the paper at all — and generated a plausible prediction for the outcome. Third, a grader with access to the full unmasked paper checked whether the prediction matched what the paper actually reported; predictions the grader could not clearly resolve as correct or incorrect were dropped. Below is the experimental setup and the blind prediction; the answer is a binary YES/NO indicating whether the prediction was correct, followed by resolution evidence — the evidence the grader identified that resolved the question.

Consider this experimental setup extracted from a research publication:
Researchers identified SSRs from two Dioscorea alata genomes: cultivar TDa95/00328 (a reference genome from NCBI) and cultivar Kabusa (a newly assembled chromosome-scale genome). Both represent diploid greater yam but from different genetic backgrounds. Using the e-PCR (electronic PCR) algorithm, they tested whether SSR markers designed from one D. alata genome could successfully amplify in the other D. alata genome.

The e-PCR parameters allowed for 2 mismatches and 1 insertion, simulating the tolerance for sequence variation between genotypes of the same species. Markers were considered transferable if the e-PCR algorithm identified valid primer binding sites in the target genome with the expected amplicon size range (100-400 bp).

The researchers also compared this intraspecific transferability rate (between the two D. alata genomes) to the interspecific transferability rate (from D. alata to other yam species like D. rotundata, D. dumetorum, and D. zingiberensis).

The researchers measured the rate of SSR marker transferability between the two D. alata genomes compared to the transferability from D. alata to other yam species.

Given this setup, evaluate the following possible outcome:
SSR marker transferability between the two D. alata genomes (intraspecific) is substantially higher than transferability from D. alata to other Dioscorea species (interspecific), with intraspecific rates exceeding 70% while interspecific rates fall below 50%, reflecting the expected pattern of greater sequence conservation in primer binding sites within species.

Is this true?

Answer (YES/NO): YES